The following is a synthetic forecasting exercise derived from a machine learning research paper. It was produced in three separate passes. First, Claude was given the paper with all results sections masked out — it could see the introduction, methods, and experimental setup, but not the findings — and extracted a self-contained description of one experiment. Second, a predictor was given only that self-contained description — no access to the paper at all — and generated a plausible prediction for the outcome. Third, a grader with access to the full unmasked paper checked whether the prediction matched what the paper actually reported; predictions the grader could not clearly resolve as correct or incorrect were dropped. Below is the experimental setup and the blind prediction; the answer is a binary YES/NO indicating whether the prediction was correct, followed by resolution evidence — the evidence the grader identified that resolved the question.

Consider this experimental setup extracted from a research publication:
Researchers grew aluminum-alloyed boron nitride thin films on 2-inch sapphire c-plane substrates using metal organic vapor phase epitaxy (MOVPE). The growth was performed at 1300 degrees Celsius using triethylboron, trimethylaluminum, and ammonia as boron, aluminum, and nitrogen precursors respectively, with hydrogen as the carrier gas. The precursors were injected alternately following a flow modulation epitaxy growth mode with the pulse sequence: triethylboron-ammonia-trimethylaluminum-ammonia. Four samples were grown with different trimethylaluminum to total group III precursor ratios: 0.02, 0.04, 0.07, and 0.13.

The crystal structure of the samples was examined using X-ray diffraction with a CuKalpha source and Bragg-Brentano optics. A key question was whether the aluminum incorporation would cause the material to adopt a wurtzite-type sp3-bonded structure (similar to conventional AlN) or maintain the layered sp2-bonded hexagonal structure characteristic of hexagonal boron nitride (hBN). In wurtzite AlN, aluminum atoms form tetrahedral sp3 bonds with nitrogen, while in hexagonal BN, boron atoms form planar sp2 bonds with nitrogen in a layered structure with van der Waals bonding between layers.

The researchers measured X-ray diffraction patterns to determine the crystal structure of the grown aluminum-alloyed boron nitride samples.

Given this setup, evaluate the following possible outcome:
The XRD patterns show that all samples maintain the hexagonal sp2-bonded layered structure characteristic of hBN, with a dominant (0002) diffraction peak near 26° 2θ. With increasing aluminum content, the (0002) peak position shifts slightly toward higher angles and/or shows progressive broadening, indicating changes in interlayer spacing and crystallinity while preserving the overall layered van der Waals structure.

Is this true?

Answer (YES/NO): NO